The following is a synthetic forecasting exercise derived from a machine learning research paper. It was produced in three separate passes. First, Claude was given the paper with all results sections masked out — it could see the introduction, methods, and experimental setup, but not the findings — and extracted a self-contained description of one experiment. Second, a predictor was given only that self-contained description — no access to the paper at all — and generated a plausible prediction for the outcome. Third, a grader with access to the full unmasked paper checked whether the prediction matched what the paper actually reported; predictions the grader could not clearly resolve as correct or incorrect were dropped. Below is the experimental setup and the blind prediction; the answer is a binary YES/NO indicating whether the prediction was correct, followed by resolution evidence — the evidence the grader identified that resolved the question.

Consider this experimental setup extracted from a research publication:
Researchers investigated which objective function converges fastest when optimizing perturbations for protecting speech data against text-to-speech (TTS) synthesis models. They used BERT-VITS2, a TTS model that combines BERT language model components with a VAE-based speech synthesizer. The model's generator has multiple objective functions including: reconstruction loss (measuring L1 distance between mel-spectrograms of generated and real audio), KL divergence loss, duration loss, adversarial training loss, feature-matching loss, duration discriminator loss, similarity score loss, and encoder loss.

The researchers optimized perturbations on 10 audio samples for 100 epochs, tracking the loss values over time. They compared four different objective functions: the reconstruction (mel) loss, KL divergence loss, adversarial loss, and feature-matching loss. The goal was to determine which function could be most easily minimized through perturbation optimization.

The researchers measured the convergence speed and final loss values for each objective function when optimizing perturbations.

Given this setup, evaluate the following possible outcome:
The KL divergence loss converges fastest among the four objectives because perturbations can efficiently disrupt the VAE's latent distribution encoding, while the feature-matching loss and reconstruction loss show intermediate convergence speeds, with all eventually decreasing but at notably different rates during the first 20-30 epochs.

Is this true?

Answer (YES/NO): NO